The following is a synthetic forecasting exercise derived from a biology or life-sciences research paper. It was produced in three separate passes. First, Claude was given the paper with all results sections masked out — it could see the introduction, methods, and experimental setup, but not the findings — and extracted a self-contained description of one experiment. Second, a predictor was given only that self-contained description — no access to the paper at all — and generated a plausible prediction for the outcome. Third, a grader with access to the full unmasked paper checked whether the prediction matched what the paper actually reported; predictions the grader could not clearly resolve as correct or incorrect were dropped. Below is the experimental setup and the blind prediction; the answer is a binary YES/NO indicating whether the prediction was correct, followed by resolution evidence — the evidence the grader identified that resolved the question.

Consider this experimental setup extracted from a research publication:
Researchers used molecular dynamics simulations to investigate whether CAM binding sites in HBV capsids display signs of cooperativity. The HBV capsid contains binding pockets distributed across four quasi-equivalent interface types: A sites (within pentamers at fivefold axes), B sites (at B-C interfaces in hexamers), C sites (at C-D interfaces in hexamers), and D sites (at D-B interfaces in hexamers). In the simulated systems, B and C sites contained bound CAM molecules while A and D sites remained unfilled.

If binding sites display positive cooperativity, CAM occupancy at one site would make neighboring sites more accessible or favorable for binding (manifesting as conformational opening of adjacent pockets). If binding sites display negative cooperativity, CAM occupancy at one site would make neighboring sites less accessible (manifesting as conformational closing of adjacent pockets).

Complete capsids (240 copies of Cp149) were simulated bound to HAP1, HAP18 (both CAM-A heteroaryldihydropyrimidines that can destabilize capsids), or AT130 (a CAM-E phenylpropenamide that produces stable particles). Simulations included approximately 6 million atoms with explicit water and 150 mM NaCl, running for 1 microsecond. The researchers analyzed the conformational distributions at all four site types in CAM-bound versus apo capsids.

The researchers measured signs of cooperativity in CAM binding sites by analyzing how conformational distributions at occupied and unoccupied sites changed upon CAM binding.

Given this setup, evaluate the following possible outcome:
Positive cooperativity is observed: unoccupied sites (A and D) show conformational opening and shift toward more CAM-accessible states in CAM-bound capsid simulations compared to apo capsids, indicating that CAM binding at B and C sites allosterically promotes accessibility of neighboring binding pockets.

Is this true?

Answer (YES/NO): NO